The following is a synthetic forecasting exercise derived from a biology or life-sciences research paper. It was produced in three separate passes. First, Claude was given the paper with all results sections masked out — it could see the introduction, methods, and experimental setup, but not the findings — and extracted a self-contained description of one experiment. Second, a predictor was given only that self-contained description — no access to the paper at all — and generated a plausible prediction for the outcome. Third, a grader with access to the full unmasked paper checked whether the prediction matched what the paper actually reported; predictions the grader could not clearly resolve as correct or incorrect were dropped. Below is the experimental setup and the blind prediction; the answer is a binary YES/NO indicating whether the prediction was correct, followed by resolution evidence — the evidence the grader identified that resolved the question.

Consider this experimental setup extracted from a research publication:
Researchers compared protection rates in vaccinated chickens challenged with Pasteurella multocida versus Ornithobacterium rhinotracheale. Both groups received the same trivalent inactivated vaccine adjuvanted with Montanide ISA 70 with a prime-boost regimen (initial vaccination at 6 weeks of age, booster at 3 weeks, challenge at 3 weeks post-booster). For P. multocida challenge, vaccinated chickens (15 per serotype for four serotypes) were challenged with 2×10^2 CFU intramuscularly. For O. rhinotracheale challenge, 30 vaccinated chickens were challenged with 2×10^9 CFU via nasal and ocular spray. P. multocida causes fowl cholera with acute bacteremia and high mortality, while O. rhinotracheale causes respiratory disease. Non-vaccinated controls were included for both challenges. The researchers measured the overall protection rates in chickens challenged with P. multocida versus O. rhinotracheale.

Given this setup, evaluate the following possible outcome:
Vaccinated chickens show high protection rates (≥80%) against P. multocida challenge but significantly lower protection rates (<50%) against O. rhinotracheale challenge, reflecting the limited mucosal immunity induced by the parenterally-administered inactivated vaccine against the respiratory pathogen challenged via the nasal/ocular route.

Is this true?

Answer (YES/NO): NO